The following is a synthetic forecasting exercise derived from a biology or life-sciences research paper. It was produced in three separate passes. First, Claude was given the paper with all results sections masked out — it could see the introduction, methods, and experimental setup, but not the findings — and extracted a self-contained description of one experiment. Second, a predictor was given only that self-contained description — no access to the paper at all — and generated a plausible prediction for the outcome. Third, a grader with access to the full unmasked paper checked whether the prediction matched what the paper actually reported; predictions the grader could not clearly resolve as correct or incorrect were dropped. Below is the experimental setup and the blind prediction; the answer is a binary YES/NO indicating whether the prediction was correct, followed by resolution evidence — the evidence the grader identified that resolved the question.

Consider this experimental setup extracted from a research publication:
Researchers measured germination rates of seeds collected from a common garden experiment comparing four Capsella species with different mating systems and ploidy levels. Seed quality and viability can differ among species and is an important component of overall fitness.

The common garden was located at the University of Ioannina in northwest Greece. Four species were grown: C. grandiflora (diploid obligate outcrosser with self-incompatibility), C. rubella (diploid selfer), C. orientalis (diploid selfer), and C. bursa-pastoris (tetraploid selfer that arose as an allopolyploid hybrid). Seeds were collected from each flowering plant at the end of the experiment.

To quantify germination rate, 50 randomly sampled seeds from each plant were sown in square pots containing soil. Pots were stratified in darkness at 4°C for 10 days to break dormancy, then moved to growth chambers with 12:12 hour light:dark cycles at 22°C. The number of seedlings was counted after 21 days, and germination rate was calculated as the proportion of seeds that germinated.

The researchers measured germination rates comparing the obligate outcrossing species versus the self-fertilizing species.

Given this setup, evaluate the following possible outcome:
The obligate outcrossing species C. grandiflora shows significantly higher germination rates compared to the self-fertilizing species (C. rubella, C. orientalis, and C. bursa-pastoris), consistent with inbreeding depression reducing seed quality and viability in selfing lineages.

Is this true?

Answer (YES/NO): YES